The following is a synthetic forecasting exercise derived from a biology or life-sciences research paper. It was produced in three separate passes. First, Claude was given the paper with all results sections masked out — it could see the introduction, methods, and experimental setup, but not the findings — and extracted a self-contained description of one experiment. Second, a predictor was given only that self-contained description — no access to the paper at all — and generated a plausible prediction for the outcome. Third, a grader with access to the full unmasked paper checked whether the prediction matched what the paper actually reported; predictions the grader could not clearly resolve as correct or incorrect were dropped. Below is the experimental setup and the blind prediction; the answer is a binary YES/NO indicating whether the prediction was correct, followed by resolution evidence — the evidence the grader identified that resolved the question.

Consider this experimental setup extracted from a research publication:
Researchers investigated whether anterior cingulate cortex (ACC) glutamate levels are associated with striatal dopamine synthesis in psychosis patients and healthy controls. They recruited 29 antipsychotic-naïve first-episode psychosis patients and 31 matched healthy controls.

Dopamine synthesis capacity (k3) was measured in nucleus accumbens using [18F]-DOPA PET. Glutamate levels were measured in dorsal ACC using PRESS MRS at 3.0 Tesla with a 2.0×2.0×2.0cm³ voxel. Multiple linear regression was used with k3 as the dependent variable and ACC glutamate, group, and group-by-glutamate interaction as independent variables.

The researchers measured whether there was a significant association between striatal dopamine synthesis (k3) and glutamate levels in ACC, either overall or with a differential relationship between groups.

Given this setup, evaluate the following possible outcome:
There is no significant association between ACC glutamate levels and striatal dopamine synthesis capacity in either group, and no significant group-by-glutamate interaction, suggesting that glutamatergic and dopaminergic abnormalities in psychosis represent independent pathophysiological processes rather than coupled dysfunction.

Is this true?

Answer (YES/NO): YES